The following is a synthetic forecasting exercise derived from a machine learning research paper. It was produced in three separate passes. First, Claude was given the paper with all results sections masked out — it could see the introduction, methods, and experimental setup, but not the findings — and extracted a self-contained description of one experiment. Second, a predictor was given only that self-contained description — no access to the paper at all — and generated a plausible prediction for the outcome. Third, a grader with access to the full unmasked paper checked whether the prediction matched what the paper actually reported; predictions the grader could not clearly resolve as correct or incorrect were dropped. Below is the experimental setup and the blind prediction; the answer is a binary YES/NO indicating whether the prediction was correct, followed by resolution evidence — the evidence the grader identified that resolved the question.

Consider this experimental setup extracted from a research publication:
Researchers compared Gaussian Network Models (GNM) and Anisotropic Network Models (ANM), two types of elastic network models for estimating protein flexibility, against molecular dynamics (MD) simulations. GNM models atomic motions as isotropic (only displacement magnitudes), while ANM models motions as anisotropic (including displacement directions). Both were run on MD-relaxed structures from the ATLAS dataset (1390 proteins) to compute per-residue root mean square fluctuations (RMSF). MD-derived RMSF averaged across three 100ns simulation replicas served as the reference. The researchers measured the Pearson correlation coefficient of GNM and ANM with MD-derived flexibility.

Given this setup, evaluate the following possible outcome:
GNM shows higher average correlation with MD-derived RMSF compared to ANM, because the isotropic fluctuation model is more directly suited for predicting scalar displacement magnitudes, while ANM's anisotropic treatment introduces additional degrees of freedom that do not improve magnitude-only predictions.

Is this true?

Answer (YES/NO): NO